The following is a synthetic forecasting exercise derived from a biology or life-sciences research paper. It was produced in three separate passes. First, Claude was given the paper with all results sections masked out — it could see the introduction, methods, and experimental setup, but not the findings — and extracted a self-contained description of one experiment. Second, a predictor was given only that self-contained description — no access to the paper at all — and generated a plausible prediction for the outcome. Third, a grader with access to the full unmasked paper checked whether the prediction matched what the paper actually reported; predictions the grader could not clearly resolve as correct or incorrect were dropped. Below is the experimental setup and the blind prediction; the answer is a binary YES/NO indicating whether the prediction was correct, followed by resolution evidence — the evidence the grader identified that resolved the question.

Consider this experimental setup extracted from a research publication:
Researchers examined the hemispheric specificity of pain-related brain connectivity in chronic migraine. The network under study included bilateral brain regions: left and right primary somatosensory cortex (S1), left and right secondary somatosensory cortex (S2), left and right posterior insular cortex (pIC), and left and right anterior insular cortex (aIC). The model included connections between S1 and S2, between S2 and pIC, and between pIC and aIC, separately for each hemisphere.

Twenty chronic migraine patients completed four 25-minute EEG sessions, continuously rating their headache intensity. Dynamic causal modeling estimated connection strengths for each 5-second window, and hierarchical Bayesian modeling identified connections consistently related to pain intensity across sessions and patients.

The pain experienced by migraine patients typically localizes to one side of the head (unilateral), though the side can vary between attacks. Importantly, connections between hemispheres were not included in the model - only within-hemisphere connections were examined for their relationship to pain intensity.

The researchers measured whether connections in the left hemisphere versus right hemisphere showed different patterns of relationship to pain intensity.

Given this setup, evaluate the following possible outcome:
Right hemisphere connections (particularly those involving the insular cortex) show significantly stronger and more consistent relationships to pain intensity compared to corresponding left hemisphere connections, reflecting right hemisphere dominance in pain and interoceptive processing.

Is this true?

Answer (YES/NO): NO